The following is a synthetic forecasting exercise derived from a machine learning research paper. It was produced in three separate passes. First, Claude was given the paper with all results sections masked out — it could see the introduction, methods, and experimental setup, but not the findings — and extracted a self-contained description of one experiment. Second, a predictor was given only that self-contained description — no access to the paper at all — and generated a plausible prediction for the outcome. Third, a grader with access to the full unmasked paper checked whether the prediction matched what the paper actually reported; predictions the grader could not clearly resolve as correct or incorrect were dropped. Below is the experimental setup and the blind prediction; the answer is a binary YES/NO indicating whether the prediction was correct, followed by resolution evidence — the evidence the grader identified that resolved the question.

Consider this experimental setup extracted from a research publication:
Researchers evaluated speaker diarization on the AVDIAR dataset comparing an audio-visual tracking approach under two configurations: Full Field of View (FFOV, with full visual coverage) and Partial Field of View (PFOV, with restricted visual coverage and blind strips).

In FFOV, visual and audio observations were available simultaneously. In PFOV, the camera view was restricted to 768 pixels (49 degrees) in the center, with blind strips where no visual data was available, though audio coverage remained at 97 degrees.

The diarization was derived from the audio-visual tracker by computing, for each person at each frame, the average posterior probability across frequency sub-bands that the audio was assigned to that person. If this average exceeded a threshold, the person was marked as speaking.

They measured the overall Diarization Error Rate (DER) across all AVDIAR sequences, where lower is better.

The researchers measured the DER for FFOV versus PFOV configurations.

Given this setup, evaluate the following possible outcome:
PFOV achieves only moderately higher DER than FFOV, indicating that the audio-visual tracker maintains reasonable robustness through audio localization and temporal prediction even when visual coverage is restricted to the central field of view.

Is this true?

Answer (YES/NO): YES